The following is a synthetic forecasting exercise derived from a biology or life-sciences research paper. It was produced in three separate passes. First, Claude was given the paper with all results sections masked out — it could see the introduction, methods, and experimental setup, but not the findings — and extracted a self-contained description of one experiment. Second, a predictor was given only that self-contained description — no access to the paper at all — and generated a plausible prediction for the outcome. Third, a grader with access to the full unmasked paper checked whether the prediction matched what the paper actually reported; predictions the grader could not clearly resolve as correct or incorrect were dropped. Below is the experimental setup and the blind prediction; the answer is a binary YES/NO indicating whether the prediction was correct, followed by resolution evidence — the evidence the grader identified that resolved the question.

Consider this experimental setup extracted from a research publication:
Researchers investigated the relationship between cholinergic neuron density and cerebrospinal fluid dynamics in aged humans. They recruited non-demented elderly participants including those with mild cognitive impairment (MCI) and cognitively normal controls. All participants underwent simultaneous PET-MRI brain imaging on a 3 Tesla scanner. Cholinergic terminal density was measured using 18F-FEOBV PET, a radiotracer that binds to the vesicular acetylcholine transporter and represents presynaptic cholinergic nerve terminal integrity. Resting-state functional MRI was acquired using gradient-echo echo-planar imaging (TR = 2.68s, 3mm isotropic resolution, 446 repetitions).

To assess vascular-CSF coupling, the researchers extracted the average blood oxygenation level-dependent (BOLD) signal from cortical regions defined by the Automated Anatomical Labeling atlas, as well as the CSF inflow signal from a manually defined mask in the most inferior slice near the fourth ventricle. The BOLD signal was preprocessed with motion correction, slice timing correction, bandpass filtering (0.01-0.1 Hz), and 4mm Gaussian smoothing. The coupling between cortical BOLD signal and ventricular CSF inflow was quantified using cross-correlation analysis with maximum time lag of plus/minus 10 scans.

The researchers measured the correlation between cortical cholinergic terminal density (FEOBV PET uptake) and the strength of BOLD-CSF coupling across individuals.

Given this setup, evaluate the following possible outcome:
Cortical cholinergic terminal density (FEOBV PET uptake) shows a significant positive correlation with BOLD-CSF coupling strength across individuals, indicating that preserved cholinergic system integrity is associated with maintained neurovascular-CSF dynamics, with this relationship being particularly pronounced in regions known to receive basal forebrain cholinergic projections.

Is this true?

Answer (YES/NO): NO